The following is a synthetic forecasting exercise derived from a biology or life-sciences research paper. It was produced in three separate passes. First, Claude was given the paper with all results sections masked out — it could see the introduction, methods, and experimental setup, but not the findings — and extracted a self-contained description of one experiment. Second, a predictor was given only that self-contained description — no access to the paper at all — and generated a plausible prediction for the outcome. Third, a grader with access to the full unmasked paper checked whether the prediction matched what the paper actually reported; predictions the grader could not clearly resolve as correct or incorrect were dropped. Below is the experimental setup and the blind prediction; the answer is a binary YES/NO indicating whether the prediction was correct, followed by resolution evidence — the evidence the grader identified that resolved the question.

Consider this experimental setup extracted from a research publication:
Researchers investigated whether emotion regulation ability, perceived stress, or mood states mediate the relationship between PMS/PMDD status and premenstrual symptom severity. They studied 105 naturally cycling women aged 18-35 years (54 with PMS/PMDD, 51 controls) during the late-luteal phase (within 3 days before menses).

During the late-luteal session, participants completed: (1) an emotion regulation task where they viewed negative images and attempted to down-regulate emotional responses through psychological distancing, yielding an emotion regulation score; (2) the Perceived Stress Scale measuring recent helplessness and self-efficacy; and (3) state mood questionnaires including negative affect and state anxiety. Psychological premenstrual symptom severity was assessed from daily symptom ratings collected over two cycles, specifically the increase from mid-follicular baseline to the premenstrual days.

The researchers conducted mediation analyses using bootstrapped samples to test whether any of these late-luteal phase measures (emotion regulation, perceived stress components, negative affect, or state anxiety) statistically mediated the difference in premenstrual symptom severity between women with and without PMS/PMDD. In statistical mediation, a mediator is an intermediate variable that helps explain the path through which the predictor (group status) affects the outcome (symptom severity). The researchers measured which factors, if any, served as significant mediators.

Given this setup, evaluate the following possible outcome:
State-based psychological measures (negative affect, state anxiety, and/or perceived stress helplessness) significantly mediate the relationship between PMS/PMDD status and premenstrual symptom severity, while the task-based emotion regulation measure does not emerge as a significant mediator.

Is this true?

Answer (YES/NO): NO